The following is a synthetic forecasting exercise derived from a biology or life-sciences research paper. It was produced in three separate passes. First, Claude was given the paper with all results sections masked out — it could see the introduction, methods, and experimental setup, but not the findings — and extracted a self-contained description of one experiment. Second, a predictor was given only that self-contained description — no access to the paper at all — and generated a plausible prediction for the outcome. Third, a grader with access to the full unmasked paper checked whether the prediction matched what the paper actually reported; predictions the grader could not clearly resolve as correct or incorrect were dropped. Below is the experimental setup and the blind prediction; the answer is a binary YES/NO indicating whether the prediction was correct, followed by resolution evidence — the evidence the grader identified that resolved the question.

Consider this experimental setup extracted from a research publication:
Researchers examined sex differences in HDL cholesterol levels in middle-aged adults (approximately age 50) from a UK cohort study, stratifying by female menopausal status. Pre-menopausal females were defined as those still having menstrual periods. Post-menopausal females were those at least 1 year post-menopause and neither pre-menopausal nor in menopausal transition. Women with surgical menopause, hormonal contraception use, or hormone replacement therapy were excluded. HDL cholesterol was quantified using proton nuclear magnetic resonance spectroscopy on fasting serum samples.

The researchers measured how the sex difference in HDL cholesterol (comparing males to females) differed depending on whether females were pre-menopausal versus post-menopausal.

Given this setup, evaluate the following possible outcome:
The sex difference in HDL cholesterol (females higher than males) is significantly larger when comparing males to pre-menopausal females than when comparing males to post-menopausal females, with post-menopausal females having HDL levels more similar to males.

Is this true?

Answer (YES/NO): NO